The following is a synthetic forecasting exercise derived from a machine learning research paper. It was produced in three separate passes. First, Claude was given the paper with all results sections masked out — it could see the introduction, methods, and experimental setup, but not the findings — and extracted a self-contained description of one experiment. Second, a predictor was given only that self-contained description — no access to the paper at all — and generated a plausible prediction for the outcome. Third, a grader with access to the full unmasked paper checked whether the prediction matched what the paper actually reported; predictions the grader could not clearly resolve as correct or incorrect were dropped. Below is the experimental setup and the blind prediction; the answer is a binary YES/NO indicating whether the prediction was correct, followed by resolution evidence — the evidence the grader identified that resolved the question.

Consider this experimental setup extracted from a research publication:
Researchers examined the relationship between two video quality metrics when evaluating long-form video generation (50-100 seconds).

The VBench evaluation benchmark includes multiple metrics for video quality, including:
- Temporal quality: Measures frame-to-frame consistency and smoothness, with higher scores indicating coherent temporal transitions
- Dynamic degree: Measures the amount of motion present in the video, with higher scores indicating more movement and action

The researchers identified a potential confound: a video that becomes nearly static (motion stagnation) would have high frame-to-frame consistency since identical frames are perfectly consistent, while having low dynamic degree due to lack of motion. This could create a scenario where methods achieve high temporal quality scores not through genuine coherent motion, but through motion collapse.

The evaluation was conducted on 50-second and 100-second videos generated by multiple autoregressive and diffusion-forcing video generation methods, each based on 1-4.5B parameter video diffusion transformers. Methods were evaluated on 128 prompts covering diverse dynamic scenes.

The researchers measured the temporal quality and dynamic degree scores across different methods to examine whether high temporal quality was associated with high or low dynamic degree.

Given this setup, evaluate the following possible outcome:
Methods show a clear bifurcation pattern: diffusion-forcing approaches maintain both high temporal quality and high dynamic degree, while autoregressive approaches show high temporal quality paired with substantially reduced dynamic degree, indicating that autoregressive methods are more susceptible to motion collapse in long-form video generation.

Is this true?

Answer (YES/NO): NO